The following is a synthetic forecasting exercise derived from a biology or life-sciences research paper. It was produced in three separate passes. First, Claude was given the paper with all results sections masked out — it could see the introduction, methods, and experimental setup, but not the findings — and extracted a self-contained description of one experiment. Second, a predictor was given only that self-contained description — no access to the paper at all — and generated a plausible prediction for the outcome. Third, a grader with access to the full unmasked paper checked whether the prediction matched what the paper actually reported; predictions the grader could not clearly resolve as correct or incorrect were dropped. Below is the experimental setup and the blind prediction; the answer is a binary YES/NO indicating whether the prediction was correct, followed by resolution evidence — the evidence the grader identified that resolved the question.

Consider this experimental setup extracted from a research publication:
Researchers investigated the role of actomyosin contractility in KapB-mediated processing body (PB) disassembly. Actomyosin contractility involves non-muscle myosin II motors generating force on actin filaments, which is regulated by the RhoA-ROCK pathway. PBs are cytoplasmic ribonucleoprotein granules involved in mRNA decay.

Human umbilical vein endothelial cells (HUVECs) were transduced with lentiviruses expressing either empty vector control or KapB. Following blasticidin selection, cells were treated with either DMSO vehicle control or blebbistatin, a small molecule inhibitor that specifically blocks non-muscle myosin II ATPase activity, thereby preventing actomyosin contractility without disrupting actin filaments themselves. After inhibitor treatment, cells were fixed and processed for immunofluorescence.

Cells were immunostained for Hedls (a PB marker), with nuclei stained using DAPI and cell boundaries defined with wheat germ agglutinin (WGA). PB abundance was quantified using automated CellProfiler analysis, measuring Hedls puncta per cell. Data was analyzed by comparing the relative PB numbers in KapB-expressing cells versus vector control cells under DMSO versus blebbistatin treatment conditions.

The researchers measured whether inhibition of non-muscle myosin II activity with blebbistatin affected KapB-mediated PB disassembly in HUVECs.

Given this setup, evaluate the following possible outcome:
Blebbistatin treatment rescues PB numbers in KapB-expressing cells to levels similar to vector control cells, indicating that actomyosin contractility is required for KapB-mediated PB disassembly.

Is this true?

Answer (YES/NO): YES